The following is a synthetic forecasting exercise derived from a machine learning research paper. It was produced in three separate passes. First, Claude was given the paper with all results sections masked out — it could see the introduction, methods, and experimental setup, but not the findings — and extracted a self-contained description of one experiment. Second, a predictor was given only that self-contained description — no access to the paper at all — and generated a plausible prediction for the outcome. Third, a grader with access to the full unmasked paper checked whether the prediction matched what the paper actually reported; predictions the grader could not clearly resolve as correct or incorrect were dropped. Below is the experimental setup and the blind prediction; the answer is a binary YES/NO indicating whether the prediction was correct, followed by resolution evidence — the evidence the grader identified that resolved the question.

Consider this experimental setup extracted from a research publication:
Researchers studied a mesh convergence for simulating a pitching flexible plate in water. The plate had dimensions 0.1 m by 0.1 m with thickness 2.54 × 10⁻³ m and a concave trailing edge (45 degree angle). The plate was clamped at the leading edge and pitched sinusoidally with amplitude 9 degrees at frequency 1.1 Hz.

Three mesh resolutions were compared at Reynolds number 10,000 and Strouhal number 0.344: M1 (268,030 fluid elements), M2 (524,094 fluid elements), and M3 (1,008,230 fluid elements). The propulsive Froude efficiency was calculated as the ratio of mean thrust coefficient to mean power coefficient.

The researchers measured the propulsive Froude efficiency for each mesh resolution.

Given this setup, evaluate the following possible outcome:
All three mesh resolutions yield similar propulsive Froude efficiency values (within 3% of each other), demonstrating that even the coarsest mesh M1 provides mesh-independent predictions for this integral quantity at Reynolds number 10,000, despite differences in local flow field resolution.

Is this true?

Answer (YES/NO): YES